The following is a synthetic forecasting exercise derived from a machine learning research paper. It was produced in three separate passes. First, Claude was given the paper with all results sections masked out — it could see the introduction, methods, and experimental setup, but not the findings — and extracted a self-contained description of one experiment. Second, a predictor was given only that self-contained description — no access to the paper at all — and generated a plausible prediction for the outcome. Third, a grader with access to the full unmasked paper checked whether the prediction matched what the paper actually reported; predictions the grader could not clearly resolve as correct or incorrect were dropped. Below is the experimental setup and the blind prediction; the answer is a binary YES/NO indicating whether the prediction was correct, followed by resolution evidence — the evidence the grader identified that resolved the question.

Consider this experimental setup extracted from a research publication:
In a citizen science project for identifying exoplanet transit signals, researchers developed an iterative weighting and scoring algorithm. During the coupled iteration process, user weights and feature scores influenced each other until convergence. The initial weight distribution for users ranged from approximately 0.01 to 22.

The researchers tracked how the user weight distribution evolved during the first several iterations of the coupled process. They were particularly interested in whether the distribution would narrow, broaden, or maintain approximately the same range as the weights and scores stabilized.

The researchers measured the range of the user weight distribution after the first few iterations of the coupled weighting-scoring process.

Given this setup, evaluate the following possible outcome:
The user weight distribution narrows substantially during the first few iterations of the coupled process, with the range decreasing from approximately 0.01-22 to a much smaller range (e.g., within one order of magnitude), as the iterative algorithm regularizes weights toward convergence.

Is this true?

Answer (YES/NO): NO